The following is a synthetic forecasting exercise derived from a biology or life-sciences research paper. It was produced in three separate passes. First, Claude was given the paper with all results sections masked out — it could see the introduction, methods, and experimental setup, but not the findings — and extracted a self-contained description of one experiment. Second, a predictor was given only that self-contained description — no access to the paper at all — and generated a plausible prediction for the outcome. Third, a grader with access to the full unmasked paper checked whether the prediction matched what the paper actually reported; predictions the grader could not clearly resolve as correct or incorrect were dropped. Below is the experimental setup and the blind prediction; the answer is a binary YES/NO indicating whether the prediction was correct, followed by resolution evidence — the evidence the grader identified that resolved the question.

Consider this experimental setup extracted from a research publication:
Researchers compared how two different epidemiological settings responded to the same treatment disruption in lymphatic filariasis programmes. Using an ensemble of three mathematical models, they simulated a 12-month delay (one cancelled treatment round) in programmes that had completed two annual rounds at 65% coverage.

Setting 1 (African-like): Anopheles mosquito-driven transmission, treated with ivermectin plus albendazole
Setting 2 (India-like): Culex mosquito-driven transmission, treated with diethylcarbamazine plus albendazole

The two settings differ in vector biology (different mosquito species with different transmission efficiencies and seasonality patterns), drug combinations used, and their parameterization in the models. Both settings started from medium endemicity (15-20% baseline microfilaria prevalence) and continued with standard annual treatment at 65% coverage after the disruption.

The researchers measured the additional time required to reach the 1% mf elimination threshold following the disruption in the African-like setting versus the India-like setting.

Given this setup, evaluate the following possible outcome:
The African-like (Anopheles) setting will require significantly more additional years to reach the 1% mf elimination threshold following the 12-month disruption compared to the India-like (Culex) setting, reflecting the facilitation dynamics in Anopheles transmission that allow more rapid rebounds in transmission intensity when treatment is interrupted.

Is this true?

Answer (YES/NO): NO